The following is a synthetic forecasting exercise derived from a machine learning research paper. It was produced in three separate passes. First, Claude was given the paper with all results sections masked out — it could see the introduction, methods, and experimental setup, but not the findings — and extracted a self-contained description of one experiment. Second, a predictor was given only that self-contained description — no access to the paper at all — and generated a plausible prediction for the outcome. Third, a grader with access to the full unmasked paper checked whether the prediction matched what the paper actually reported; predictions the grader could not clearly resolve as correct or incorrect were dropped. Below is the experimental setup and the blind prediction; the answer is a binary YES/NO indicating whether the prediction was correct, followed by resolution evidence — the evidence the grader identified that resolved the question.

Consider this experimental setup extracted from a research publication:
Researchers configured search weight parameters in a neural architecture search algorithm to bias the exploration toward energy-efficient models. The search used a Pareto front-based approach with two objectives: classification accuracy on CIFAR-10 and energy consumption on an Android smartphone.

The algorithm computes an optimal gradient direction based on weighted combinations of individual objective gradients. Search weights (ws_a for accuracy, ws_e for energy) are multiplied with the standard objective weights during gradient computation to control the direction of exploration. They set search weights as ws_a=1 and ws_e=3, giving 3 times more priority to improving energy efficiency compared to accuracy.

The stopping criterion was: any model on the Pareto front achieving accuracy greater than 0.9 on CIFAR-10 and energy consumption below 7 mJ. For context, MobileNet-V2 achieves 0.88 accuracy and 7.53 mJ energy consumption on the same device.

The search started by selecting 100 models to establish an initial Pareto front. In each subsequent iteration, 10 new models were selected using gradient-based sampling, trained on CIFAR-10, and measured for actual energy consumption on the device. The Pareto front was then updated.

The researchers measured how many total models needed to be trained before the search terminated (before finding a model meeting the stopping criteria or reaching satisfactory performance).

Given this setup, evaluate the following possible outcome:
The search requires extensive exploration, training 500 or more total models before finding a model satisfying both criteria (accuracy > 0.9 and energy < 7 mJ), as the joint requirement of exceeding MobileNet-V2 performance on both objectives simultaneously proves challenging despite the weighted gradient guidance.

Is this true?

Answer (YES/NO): NO